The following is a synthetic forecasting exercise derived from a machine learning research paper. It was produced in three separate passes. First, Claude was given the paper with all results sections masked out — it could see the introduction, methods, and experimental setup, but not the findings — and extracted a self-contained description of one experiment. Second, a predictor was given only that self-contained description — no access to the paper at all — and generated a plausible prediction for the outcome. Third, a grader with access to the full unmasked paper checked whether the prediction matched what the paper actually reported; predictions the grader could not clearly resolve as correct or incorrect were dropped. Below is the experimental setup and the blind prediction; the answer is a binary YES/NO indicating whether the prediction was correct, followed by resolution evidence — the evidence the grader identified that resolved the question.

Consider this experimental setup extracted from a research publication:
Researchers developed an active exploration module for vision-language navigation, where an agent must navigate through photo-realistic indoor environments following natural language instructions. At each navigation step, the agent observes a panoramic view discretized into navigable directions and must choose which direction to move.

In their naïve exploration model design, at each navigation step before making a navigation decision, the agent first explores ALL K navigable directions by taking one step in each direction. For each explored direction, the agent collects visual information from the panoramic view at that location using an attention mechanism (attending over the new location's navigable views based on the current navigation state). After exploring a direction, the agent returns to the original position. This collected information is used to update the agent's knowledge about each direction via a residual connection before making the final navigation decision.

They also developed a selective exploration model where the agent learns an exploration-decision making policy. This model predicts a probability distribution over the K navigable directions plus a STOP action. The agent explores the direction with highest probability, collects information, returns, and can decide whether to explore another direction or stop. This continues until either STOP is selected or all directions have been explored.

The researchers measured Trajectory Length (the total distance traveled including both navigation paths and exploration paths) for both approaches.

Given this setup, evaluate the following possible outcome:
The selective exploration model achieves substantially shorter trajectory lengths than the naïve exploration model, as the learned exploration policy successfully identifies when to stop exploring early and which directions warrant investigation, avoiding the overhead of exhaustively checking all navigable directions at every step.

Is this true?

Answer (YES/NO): YES